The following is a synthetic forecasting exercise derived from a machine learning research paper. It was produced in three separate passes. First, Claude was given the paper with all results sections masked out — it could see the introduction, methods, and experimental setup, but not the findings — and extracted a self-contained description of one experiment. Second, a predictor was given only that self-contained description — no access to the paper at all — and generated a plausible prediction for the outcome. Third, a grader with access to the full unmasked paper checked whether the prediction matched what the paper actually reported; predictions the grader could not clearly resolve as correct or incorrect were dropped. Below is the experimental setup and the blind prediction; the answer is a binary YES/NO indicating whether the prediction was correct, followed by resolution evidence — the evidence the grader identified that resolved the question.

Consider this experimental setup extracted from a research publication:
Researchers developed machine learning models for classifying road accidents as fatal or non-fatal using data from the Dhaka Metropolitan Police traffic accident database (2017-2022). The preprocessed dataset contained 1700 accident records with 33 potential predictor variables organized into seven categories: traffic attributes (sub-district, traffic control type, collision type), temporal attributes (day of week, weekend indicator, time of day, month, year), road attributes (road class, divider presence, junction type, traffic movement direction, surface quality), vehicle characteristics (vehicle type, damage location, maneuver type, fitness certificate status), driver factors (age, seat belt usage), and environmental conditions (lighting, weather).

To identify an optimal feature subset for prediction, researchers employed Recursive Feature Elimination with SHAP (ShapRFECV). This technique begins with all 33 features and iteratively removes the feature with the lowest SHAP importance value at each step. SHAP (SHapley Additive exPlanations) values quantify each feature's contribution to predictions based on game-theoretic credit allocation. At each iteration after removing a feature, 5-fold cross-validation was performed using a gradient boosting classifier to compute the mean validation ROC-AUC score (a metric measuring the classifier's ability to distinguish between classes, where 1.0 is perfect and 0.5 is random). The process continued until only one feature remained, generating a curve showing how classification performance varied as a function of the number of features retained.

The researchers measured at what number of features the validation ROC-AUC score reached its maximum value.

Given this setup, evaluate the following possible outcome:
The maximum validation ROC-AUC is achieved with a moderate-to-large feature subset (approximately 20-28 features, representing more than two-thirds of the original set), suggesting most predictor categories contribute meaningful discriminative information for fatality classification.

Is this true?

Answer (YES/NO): YES